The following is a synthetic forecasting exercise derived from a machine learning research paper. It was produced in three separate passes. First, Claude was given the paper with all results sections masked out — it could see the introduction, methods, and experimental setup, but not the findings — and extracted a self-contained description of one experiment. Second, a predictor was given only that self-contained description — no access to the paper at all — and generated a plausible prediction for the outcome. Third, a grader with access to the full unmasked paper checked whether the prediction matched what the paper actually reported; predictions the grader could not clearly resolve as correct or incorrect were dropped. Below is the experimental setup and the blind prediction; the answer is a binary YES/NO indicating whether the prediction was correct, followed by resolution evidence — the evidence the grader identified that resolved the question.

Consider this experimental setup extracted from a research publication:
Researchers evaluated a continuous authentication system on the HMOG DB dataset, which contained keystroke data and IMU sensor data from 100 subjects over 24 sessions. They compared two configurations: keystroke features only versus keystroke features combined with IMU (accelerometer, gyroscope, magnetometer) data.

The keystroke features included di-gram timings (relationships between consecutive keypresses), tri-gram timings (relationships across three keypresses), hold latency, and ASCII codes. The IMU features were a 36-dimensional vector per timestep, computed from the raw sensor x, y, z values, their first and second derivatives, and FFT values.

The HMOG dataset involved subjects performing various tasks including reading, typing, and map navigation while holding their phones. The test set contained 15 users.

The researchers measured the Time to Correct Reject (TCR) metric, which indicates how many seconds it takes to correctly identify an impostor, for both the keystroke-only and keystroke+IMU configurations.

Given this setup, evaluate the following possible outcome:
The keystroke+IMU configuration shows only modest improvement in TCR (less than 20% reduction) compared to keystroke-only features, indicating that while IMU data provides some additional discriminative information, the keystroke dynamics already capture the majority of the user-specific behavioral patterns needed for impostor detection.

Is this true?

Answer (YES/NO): NO